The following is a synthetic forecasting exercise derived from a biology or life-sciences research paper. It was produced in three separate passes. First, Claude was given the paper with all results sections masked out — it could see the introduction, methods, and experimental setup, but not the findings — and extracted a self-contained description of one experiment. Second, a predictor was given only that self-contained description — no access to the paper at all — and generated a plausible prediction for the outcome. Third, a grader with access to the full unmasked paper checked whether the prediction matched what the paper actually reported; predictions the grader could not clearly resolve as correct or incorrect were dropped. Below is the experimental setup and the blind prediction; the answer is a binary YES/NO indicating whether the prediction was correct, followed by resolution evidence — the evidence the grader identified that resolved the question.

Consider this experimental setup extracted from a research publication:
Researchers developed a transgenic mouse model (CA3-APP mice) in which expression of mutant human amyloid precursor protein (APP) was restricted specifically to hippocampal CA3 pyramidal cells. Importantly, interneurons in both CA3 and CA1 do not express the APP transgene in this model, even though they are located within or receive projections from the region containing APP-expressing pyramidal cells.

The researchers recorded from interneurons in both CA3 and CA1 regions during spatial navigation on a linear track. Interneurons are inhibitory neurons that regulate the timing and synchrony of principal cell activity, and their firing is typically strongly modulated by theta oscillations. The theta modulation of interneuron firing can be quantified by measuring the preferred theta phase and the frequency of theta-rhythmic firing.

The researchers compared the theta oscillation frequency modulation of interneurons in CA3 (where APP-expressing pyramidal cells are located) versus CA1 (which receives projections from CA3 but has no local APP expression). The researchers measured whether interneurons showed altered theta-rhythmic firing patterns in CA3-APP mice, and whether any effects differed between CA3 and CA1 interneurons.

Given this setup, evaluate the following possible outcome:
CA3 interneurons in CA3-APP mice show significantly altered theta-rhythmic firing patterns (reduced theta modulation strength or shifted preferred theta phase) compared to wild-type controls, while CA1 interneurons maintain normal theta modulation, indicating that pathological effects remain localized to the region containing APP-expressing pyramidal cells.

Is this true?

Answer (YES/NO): NO